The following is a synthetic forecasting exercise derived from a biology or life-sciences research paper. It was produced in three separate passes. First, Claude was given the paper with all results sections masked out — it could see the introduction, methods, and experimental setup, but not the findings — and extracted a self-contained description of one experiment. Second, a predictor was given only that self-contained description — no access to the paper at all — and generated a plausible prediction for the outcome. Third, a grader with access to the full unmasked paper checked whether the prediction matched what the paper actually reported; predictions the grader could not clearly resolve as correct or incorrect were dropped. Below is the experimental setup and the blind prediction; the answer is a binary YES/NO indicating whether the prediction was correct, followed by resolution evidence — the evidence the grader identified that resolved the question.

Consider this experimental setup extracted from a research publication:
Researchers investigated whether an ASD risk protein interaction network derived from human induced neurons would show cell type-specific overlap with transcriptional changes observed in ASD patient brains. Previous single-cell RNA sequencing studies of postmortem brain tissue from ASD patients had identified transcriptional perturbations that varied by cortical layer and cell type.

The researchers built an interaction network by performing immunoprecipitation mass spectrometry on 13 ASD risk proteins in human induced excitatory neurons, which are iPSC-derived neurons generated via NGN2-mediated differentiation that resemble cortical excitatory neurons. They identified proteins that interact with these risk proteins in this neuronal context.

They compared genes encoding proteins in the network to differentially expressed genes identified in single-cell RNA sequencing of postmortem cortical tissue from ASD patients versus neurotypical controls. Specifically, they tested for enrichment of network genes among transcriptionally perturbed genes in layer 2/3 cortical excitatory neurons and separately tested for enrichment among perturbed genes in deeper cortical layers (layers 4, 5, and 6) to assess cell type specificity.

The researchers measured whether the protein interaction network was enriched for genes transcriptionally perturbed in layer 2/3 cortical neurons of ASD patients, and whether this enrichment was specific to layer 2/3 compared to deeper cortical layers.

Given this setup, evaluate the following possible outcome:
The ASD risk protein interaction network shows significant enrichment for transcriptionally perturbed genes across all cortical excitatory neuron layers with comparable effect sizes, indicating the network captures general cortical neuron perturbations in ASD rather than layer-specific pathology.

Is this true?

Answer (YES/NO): NO